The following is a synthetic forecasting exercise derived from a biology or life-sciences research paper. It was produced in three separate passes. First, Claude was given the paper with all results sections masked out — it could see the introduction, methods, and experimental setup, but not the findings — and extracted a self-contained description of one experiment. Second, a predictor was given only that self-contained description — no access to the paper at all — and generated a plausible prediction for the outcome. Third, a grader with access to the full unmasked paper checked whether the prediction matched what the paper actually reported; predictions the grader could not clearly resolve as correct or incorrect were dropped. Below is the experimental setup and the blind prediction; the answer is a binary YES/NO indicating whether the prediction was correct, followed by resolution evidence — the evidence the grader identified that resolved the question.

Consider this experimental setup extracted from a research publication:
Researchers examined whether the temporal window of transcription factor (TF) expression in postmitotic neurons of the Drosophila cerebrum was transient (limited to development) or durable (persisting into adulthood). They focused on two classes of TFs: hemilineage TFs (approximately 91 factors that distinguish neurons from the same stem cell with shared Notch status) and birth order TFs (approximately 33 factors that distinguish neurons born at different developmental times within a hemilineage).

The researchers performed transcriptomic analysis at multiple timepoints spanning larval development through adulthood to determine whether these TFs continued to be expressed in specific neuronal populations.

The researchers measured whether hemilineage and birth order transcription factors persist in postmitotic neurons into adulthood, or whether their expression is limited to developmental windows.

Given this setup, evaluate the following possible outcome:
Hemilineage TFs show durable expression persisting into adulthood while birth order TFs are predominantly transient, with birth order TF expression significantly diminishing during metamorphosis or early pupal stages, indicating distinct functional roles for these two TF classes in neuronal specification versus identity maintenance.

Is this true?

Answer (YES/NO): NO